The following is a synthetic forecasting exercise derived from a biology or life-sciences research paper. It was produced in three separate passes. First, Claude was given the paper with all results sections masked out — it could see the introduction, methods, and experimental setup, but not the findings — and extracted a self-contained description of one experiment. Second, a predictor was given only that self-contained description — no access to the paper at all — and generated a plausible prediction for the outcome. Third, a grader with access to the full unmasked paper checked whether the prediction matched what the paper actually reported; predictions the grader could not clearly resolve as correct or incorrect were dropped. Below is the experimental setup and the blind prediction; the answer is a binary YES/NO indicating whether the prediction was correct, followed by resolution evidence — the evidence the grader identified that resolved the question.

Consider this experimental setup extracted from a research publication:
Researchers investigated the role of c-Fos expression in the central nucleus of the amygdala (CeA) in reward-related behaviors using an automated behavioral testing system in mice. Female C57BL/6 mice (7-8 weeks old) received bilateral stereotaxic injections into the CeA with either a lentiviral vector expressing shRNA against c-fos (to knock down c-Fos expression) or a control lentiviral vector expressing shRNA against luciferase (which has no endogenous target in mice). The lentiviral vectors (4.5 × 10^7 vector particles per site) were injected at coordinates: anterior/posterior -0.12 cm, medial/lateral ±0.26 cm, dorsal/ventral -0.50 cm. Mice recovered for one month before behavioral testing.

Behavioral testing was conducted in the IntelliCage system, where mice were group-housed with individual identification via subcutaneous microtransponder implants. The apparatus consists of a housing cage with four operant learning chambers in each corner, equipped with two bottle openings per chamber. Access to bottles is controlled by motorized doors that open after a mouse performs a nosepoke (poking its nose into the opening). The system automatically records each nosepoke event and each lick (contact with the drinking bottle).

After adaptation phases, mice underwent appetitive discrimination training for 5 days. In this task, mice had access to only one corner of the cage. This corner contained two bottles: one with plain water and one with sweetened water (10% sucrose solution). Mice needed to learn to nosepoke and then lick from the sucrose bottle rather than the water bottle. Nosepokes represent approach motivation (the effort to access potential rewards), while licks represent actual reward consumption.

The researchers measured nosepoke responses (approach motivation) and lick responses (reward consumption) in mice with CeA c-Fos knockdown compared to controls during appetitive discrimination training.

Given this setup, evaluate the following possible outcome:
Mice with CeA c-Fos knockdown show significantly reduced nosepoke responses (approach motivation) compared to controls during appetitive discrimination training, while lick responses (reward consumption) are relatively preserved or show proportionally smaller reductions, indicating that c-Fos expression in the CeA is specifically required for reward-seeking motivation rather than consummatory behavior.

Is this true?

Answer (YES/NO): NO